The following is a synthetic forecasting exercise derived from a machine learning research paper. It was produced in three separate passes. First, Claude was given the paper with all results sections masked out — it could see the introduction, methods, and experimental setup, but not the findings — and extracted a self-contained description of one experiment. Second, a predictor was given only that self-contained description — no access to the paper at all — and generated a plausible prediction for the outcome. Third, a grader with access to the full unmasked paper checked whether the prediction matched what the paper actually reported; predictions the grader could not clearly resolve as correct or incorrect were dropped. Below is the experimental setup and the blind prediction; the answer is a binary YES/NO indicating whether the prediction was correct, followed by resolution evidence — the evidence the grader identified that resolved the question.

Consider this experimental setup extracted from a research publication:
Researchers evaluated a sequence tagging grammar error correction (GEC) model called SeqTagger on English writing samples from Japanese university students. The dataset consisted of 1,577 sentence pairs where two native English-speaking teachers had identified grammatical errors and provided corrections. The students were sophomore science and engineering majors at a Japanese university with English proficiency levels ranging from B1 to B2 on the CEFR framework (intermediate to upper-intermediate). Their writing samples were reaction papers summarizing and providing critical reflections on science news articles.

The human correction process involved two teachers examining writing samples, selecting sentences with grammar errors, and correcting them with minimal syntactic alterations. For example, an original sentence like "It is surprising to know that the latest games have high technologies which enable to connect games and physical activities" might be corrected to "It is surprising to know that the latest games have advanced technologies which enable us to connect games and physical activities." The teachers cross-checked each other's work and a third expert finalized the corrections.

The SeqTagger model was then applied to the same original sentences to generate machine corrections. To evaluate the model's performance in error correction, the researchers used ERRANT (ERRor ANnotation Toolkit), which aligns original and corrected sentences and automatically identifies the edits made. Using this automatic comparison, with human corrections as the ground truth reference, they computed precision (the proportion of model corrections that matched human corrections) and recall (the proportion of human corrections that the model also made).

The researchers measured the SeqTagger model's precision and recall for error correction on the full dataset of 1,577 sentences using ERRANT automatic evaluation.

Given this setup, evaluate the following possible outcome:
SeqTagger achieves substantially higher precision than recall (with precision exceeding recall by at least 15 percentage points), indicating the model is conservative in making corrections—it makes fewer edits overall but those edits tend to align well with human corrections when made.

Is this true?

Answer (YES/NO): YES